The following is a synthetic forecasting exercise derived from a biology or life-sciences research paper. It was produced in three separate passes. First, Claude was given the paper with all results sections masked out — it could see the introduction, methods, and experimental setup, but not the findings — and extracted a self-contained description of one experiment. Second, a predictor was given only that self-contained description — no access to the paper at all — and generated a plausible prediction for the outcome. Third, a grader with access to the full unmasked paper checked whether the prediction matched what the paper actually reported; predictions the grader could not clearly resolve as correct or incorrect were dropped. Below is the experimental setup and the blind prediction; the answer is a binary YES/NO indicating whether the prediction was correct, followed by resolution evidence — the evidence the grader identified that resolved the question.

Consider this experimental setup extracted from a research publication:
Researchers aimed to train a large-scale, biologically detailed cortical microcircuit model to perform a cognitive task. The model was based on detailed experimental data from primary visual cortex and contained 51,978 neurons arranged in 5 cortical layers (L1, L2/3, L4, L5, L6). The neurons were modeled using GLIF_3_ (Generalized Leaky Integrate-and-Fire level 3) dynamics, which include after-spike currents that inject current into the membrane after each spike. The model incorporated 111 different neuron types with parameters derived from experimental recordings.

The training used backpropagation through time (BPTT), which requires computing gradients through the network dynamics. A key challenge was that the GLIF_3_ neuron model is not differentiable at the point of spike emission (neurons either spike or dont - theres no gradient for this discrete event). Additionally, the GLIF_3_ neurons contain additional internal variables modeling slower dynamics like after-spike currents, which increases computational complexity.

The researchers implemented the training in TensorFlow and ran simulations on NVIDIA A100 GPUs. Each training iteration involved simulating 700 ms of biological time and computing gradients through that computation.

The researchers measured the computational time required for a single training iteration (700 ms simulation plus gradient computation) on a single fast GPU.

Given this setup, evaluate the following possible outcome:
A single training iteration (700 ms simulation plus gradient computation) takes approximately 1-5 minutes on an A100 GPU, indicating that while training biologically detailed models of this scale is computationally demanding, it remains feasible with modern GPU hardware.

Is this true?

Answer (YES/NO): NO